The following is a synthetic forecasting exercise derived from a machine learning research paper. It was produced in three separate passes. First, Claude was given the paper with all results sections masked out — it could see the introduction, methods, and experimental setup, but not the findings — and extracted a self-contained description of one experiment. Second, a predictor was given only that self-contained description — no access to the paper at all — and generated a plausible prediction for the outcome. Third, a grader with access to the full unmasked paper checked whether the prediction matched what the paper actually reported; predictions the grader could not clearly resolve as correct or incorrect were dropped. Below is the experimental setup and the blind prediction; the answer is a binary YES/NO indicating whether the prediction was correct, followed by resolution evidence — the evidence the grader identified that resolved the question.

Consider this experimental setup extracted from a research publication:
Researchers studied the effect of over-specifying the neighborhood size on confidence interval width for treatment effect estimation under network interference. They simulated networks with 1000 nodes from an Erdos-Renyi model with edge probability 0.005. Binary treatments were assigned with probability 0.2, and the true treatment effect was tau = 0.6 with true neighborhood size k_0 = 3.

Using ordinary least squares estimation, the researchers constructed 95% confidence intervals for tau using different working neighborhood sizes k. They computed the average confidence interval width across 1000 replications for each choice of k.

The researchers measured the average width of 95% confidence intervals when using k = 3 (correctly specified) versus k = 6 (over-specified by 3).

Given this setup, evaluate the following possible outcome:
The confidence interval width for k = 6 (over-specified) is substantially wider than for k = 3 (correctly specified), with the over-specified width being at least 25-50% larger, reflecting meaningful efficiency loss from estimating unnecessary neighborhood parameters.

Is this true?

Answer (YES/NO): YES